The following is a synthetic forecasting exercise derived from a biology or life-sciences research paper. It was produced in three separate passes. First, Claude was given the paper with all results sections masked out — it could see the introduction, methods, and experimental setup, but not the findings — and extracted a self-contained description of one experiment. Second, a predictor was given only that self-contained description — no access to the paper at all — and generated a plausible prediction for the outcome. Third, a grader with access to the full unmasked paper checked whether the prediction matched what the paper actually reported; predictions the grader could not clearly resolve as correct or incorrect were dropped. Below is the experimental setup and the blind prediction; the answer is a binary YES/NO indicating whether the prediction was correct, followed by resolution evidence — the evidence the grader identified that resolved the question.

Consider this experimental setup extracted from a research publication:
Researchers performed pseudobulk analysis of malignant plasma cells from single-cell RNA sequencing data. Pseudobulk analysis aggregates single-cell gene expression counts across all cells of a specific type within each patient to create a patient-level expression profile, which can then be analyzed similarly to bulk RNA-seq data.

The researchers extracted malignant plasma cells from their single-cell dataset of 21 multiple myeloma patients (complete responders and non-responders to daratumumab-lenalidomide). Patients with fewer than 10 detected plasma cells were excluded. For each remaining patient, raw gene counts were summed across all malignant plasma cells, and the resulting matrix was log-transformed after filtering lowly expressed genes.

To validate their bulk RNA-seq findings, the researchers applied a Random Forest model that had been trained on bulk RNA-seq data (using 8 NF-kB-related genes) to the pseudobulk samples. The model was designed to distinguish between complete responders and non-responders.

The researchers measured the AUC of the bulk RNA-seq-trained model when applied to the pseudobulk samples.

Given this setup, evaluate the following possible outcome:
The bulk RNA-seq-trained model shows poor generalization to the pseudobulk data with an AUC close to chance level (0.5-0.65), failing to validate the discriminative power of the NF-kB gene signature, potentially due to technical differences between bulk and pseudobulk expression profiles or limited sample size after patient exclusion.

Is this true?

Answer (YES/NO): NO